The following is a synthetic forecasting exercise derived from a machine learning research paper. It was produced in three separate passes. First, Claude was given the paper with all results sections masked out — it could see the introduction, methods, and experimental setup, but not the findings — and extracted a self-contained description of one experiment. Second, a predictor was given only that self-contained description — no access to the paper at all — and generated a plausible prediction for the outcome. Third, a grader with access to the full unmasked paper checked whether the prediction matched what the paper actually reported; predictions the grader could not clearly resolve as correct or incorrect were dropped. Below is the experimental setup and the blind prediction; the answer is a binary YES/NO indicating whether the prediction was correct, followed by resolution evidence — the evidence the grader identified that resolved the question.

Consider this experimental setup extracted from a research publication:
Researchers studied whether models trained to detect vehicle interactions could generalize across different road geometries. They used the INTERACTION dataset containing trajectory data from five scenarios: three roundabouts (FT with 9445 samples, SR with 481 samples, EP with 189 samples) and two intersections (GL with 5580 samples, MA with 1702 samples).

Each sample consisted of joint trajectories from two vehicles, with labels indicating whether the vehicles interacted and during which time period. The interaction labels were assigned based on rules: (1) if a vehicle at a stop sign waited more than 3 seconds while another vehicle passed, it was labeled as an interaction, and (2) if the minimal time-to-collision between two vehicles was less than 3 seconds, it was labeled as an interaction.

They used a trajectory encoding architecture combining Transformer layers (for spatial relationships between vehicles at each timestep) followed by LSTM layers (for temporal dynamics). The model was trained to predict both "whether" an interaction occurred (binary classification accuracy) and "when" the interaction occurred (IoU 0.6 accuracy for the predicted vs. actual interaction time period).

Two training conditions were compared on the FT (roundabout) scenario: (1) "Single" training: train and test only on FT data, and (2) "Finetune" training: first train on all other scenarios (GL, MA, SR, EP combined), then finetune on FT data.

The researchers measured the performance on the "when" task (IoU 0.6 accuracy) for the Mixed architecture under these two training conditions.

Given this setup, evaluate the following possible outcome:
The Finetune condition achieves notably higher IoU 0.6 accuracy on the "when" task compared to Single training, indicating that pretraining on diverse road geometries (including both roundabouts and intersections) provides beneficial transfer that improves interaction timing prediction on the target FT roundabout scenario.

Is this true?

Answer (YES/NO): YES